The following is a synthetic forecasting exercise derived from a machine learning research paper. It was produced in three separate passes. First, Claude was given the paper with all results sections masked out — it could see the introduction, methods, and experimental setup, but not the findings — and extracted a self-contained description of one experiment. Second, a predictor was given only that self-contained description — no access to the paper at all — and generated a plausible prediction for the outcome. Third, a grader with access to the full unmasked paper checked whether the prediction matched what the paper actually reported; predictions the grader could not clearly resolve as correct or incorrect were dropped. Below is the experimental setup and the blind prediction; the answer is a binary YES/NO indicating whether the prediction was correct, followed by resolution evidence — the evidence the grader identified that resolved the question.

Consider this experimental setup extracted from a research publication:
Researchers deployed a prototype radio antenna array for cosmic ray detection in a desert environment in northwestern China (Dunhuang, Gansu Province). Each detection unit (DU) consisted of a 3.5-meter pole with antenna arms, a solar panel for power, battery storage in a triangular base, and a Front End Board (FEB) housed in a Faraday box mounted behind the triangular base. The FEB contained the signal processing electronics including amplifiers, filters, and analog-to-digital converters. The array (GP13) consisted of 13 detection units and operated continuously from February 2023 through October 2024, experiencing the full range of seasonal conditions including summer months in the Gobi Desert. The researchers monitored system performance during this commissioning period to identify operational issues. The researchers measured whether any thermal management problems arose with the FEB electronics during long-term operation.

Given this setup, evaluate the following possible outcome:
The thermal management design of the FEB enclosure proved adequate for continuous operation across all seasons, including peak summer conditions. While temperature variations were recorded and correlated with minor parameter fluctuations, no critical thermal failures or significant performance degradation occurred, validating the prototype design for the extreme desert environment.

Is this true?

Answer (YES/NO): NO